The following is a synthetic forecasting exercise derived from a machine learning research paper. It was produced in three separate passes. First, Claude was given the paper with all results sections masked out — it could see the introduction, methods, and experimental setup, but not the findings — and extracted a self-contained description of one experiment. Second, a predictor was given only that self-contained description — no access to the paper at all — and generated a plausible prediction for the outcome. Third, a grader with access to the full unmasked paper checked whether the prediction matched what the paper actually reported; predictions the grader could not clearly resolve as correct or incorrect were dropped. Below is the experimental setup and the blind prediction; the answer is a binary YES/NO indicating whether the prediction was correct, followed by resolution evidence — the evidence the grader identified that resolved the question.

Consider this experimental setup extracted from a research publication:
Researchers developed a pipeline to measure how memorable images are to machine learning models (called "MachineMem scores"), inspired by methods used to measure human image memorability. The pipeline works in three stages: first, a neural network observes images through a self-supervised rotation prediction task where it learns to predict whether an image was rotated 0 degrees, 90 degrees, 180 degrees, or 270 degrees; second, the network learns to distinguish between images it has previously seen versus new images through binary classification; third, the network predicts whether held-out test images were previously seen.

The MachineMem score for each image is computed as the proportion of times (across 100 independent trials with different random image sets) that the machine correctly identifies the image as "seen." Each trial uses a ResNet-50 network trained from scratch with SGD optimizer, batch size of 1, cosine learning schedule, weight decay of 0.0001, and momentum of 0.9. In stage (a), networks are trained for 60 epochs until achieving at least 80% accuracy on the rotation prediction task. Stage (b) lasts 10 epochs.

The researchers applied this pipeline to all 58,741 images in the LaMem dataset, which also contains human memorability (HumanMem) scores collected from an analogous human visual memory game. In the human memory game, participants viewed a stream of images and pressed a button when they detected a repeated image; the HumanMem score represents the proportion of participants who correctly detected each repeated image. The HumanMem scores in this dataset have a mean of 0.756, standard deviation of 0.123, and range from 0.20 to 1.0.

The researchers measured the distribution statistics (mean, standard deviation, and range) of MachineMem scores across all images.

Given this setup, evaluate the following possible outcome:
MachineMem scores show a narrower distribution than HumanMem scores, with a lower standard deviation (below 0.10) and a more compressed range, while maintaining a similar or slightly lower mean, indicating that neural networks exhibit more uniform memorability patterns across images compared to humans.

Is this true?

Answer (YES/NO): YES